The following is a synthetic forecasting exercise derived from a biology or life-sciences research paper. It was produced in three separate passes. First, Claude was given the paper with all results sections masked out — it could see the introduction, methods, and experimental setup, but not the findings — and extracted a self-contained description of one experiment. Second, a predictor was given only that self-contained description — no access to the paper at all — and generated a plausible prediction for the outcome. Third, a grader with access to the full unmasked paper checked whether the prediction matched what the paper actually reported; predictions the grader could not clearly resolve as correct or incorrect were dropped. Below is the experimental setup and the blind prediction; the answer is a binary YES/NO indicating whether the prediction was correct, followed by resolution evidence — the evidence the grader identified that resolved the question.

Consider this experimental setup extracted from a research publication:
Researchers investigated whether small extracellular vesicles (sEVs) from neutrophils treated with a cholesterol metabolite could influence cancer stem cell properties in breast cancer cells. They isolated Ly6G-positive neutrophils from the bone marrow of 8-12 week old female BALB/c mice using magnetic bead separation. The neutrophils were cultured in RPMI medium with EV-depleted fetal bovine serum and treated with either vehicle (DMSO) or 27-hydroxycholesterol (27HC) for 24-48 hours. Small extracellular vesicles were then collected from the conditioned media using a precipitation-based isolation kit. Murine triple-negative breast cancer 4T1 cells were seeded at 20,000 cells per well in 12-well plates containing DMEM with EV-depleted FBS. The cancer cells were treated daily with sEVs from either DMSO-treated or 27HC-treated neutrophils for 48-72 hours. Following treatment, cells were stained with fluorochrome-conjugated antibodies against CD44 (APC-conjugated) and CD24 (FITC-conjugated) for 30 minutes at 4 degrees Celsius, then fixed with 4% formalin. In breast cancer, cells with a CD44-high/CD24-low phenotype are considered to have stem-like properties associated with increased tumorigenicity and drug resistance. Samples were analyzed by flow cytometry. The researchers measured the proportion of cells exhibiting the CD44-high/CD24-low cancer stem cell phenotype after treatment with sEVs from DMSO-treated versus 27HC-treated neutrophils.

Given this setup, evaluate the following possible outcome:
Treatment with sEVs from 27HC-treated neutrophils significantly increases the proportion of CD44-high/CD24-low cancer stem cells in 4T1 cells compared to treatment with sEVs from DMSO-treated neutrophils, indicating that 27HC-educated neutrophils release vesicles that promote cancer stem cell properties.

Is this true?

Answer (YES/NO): YES